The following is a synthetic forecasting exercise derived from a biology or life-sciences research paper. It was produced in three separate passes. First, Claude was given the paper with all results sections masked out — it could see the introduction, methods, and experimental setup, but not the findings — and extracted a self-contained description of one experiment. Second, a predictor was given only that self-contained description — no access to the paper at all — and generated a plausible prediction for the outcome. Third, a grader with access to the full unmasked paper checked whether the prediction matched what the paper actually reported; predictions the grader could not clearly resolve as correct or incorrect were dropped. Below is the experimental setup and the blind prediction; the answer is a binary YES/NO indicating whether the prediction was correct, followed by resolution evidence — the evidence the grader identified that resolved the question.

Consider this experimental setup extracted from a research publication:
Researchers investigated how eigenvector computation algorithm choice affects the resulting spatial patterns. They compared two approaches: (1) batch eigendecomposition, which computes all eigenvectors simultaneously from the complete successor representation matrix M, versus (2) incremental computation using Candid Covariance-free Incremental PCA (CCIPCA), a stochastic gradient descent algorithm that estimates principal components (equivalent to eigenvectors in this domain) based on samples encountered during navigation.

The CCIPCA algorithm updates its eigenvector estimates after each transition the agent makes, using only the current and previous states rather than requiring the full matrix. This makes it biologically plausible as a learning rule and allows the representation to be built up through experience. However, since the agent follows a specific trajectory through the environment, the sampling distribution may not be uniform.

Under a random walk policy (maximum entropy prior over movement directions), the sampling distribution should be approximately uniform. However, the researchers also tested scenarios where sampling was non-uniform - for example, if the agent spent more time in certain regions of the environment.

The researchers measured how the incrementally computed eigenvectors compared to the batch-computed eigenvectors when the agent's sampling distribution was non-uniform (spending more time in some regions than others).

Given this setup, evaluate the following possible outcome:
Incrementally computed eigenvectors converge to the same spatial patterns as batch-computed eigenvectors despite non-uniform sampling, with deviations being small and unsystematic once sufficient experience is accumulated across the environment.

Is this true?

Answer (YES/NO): NO